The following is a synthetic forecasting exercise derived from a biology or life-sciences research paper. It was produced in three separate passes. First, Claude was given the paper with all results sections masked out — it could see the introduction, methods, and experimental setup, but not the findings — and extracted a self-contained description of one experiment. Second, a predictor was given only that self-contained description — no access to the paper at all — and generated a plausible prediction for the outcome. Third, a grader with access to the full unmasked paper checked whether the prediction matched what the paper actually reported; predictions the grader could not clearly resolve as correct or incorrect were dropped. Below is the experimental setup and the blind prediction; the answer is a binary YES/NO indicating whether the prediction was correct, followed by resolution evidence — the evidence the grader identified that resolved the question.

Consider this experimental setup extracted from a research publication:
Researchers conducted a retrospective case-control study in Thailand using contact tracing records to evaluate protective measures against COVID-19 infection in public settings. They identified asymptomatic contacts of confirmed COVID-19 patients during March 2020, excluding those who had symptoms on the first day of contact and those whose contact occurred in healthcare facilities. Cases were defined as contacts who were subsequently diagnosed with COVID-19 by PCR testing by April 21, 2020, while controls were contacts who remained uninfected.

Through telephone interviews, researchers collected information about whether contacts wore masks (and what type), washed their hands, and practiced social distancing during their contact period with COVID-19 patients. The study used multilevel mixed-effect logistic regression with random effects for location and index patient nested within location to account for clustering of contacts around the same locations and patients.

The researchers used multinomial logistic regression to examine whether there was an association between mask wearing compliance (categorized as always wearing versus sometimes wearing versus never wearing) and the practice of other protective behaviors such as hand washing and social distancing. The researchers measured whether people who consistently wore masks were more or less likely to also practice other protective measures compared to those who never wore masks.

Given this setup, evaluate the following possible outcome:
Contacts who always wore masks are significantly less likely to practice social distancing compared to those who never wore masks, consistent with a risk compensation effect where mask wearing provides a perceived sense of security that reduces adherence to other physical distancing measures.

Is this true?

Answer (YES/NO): NO